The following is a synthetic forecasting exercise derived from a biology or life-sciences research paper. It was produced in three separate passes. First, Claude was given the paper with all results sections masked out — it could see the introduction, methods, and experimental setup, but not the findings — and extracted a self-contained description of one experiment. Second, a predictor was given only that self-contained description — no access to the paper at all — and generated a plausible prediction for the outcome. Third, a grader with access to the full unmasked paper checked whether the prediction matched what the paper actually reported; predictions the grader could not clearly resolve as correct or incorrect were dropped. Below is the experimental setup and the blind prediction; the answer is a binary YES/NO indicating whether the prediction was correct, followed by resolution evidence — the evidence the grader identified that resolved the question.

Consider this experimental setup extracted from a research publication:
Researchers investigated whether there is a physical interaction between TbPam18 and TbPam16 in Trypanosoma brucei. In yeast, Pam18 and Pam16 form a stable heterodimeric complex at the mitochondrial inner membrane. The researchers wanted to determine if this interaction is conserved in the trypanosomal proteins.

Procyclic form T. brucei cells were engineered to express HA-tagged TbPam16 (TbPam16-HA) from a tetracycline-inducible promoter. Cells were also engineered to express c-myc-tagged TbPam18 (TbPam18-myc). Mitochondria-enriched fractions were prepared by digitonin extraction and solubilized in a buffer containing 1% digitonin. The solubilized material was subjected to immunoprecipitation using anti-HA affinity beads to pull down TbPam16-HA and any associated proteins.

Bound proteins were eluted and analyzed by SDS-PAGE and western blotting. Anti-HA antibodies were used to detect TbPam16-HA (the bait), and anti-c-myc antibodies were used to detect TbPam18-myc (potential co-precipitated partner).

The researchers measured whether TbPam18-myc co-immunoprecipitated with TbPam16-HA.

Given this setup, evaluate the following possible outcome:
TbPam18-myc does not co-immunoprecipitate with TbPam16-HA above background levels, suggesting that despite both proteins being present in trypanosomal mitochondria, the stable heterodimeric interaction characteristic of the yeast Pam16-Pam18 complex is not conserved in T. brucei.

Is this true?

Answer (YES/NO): NO